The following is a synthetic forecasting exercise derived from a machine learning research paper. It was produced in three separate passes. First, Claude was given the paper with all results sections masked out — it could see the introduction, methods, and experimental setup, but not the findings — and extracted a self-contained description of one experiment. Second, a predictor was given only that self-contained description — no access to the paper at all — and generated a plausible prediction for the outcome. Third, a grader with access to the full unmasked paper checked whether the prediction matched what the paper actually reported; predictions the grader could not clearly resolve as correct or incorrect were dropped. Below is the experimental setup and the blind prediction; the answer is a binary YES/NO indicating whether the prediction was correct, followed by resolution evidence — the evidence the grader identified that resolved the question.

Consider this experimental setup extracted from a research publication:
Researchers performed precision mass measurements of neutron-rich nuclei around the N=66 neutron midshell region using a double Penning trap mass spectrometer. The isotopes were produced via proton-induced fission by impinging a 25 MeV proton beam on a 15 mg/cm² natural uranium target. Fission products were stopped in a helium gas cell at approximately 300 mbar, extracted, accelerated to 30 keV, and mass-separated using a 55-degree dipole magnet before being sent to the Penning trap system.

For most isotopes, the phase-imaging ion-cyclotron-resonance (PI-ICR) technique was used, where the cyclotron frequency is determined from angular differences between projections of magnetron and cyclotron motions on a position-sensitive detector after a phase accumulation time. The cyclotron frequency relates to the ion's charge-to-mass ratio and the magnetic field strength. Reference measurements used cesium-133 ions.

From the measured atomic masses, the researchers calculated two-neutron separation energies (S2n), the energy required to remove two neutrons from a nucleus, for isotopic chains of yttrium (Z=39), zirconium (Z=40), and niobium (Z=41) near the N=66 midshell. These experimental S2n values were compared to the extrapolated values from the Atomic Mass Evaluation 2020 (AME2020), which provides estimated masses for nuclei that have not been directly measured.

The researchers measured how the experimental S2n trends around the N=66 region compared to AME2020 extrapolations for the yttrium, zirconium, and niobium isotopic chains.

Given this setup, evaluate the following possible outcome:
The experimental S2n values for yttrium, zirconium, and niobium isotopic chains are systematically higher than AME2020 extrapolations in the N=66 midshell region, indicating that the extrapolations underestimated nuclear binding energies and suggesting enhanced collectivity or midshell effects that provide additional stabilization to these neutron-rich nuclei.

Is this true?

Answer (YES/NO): NO